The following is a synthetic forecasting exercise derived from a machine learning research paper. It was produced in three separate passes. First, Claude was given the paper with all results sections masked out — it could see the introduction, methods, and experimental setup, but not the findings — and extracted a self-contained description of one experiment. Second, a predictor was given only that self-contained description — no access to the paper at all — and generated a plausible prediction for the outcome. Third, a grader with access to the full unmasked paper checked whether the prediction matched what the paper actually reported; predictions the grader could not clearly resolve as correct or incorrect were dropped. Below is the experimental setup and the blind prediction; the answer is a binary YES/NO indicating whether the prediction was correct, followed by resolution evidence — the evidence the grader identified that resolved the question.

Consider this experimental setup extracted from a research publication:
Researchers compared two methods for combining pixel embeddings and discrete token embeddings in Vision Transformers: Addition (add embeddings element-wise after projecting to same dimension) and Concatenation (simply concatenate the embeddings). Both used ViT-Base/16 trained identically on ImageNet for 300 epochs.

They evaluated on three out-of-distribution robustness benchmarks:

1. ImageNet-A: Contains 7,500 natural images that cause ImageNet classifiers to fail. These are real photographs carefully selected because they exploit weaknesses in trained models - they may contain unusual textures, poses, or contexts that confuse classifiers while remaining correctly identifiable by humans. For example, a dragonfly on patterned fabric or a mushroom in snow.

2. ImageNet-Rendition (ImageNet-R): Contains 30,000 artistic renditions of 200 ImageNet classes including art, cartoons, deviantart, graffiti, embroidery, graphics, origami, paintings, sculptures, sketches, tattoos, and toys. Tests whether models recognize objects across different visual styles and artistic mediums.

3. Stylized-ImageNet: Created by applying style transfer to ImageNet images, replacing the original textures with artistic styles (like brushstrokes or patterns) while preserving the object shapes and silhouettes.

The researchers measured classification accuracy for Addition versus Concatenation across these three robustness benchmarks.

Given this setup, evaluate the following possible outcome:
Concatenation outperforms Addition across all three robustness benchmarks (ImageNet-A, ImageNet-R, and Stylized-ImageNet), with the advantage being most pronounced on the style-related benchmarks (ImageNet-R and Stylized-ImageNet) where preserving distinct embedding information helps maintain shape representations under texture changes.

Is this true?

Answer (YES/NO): NO